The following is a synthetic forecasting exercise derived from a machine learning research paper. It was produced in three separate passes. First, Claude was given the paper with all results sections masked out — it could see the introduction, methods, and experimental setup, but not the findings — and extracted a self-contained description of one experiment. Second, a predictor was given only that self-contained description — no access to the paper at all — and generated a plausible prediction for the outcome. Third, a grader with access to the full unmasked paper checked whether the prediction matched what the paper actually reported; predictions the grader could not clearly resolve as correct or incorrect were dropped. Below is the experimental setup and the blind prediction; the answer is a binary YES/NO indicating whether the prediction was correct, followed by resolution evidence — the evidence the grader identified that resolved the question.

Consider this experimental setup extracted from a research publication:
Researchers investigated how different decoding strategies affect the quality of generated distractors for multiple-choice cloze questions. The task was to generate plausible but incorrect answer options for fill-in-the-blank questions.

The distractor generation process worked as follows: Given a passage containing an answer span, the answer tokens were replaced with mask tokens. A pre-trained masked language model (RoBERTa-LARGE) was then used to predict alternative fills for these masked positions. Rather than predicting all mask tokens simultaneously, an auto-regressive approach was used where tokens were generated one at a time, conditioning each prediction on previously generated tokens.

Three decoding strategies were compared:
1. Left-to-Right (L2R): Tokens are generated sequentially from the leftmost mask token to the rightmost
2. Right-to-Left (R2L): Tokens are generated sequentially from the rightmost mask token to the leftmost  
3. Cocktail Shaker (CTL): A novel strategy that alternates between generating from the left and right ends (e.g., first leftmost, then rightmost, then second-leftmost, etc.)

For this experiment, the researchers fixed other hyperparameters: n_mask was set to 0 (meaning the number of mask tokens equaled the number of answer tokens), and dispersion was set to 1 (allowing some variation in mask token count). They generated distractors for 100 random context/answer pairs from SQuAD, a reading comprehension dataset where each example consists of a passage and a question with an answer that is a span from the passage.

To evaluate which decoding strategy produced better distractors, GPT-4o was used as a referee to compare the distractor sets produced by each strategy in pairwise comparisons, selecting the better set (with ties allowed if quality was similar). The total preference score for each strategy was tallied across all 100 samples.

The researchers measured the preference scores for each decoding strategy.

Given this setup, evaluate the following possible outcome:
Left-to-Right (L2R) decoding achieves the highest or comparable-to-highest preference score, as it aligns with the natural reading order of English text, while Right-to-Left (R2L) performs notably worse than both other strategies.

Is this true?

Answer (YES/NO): NO